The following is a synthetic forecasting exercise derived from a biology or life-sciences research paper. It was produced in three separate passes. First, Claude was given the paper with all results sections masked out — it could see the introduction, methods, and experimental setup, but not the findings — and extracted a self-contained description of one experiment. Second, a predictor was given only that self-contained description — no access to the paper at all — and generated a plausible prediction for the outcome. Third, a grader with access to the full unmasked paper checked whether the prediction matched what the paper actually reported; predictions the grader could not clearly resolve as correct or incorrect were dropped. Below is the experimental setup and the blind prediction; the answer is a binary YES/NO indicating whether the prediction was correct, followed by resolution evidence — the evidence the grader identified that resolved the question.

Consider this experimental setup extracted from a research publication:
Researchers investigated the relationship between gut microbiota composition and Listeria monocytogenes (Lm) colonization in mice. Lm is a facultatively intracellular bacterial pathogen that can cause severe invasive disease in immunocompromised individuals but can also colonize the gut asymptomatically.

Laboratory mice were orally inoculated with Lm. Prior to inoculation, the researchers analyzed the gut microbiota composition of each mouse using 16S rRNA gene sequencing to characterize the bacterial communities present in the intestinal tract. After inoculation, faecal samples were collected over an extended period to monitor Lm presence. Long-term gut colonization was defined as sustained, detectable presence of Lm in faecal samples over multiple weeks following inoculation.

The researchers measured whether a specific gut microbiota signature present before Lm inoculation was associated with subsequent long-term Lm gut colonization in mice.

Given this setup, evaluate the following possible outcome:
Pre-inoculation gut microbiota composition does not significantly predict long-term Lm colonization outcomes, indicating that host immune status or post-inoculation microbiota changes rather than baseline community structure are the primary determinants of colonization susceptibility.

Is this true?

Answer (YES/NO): NO